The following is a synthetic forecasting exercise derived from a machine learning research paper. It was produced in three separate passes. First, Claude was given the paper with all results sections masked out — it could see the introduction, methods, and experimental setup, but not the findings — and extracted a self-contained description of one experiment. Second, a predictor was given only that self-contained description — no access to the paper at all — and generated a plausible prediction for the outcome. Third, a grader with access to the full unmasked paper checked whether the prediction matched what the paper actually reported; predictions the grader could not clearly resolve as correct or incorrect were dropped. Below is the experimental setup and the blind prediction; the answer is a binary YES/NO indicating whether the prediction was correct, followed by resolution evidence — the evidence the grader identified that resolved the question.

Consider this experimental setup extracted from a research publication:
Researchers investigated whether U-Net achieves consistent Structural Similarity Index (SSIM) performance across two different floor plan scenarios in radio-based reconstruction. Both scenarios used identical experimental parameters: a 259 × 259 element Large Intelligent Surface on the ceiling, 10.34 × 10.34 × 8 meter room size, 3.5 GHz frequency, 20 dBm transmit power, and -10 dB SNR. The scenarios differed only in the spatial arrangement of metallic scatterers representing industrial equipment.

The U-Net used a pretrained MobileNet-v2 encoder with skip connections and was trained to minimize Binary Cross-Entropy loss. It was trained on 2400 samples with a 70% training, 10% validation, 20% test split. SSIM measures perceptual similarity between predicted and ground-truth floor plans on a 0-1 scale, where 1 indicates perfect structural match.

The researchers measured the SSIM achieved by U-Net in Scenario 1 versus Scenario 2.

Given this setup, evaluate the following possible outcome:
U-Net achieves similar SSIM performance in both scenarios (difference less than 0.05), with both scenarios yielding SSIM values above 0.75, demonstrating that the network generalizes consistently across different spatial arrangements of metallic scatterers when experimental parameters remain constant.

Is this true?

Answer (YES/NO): YES